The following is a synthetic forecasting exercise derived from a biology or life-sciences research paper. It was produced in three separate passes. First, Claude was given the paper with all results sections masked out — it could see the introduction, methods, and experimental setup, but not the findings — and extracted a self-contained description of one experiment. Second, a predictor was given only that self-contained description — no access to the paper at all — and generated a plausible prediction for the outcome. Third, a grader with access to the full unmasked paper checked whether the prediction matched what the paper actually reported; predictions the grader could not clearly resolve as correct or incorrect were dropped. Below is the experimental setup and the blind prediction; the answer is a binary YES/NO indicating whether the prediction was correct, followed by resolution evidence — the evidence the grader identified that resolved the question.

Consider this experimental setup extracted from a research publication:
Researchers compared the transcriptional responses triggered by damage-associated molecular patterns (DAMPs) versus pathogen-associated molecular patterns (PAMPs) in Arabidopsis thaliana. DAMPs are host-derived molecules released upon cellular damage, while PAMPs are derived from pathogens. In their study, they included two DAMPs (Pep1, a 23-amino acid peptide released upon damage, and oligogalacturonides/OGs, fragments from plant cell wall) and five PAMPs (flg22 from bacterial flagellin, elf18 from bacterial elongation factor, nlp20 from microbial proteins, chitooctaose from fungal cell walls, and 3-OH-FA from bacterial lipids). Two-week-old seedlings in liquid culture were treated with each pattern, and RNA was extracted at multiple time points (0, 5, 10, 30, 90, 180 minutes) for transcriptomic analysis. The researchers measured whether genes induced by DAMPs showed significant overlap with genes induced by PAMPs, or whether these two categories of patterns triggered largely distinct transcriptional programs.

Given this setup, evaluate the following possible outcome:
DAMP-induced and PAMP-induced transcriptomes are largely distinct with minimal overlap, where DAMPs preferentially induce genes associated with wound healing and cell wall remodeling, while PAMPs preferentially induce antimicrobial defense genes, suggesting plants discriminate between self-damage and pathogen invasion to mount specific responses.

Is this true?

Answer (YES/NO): NO